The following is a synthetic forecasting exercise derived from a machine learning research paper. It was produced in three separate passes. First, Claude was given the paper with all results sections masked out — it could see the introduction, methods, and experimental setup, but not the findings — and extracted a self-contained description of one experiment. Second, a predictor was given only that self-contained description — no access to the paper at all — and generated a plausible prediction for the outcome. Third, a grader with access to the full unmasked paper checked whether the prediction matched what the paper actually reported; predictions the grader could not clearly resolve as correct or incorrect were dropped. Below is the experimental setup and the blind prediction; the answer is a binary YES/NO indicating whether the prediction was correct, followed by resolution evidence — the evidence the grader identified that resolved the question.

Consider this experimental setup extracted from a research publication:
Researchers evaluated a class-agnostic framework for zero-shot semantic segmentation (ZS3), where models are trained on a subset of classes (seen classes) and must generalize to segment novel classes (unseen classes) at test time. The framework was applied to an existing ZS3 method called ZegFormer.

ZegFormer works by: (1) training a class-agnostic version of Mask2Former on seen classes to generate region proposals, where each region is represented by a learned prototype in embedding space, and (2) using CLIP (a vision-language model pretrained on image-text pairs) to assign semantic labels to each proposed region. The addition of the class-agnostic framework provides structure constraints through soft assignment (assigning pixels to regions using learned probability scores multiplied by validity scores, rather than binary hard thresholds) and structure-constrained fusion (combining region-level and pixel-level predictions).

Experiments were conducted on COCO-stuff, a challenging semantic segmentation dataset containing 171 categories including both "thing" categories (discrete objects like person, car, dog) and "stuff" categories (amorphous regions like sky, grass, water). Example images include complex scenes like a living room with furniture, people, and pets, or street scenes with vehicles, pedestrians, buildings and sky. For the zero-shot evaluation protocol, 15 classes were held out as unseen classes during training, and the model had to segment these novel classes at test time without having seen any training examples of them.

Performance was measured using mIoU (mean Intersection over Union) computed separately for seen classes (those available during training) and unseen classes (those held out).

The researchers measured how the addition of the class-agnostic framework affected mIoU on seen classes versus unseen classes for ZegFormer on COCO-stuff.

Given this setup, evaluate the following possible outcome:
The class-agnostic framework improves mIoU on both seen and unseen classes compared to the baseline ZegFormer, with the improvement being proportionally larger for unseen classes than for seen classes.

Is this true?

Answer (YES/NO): YES